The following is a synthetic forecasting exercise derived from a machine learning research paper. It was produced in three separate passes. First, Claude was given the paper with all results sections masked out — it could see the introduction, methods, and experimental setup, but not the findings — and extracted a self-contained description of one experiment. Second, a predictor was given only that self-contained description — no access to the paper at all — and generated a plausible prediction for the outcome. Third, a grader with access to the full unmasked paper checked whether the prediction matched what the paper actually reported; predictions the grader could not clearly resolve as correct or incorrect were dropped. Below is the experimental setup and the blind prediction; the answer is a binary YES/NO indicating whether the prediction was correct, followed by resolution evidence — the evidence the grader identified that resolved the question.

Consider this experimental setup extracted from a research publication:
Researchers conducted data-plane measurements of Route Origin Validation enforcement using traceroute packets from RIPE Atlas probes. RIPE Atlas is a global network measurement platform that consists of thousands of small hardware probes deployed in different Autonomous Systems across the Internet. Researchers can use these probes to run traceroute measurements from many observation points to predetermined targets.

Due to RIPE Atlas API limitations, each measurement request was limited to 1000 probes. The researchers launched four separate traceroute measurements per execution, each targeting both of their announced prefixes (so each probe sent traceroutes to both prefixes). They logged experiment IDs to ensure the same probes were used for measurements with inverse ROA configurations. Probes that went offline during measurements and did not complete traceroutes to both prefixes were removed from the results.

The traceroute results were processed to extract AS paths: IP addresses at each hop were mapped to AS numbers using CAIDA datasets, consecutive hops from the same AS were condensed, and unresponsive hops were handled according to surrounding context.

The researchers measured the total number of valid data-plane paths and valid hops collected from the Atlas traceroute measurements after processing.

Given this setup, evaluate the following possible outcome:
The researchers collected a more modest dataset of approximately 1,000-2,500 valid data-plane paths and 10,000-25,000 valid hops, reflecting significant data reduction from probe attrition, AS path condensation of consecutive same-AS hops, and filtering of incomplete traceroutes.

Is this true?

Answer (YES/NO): NO